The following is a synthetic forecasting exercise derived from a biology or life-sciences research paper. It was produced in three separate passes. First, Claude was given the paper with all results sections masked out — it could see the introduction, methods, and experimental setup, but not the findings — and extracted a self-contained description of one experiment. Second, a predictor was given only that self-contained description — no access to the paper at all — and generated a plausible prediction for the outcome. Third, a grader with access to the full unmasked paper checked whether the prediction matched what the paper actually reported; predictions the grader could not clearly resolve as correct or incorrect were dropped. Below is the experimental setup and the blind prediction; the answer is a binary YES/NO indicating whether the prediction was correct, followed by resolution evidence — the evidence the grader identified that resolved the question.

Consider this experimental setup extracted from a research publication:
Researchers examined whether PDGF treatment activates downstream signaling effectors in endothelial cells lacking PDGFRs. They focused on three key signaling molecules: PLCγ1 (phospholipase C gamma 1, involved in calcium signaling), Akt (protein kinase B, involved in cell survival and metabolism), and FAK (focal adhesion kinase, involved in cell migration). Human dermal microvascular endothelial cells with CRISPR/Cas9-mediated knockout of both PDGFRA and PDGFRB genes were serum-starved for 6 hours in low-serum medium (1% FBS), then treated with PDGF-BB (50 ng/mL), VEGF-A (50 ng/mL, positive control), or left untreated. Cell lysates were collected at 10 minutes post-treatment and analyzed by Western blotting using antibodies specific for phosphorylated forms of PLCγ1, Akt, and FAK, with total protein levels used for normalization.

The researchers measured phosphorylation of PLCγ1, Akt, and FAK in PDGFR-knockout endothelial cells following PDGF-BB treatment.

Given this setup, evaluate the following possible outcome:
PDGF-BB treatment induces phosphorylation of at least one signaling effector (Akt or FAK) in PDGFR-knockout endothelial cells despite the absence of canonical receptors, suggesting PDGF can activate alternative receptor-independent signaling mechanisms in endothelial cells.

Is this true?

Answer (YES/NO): NO